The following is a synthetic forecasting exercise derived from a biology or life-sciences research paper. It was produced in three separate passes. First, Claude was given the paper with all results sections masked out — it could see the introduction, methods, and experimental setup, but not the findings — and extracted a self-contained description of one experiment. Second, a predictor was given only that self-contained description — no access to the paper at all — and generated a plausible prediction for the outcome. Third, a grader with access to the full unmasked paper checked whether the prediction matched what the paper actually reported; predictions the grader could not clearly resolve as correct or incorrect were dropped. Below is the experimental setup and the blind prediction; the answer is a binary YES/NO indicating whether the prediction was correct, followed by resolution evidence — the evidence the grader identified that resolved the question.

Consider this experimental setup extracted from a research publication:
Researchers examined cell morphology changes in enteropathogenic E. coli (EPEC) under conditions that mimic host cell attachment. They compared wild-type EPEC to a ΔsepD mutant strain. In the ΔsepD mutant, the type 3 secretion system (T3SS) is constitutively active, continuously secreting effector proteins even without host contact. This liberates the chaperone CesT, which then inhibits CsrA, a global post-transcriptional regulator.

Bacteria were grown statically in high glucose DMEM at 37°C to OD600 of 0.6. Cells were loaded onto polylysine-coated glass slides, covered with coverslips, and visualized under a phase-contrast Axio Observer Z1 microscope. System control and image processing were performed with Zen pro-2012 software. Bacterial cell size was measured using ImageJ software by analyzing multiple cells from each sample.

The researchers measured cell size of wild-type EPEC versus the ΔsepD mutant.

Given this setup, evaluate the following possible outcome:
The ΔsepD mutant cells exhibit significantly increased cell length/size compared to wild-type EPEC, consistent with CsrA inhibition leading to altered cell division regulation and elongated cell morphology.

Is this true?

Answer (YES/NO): YES